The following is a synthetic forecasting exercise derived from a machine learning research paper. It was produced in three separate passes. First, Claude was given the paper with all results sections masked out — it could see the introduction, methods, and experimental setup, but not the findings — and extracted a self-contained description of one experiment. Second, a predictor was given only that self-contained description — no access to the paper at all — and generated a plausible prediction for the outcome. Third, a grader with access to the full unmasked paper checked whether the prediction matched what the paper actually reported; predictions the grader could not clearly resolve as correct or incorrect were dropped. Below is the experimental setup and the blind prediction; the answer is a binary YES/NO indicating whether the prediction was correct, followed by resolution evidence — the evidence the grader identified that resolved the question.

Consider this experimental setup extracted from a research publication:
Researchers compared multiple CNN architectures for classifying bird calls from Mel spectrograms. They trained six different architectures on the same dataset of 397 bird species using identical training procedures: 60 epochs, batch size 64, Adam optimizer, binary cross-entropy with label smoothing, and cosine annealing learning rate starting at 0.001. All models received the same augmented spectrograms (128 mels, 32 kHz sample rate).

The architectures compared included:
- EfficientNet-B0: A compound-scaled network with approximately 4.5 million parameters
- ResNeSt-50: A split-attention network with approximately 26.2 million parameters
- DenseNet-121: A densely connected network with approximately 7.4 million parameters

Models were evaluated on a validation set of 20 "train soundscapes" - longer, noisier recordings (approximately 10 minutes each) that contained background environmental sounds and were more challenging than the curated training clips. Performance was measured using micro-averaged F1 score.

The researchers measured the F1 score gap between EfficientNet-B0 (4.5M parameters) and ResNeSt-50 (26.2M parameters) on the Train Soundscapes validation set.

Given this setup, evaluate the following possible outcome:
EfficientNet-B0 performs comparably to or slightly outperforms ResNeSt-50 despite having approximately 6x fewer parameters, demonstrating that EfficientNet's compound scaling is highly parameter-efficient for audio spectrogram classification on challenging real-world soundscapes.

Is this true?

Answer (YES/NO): NO